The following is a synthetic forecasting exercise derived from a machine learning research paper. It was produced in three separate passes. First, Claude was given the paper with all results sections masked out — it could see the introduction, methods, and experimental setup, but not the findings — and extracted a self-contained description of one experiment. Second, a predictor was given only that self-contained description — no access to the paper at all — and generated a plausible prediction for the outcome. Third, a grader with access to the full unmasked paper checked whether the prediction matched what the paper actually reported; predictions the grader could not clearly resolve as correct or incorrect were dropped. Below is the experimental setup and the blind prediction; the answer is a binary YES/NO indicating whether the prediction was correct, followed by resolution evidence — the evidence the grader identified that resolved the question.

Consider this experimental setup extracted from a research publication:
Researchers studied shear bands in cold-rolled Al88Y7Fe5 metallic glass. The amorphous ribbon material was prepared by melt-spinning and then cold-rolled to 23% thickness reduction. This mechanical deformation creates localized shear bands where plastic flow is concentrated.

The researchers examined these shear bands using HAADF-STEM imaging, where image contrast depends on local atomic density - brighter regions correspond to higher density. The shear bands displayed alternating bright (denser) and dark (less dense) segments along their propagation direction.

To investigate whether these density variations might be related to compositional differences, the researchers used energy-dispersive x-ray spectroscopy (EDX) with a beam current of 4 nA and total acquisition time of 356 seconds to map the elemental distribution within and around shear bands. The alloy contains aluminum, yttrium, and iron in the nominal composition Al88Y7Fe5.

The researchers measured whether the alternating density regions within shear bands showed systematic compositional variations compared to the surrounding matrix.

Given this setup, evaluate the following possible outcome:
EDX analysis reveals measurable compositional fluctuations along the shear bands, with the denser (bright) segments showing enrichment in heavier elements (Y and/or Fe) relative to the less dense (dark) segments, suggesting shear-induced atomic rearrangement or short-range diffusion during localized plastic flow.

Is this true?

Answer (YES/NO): YES